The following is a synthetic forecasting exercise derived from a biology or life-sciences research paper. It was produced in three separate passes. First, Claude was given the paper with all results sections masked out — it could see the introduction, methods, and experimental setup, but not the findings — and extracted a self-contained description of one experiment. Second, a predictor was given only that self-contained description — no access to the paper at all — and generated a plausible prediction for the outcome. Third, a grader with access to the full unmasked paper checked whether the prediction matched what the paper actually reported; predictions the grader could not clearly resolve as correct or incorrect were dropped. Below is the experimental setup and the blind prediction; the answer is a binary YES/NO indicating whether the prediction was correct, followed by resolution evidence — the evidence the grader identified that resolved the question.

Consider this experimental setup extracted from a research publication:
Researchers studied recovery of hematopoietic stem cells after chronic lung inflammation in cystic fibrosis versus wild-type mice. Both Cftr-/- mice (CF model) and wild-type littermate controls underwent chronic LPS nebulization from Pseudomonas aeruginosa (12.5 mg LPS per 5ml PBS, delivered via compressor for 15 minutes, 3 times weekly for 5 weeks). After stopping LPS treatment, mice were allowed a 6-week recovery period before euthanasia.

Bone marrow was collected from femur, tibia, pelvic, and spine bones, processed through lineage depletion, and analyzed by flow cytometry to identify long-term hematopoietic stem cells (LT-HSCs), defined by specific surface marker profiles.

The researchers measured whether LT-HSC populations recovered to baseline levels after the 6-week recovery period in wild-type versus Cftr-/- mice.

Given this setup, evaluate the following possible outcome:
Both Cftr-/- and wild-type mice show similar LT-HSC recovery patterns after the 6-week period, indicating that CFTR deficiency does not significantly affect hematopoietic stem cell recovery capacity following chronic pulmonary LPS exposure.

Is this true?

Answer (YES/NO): NO